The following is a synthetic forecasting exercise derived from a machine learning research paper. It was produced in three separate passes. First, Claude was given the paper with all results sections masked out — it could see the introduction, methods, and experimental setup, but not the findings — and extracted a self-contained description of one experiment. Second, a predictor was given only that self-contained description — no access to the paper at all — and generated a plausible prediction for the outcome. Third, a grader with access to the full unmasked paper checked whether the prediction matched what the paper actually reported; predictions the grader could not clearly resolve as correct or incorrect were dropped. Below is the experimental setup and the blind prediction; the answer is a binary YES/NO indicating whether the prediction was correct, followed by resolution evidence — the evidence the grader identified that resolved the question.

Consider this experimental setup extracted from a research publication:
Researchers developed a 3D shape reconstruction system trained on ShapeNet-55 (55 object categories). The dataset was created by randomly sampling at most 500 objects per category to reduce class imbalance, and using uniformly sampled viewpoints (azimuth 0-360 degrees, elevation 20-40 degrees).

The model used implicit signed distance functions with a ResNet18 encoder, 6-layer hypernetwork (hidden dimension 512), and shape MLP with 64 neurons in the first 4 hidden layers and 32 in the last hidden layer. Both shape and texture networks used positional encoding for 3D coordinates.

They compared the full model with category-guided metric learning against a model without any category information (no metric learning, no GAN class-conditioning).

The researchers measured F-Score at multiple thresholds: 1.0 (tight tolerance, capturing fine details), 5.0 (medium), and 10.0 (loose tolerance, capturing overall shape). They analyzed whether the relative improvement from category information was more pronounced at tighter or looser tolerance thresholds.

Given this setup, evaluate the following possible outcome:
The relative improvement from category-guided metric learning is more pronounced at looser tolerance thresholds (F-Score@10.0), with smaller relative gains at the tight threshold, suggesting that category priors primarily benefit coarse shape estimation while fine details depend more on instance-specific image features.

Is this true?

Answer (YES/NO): NO